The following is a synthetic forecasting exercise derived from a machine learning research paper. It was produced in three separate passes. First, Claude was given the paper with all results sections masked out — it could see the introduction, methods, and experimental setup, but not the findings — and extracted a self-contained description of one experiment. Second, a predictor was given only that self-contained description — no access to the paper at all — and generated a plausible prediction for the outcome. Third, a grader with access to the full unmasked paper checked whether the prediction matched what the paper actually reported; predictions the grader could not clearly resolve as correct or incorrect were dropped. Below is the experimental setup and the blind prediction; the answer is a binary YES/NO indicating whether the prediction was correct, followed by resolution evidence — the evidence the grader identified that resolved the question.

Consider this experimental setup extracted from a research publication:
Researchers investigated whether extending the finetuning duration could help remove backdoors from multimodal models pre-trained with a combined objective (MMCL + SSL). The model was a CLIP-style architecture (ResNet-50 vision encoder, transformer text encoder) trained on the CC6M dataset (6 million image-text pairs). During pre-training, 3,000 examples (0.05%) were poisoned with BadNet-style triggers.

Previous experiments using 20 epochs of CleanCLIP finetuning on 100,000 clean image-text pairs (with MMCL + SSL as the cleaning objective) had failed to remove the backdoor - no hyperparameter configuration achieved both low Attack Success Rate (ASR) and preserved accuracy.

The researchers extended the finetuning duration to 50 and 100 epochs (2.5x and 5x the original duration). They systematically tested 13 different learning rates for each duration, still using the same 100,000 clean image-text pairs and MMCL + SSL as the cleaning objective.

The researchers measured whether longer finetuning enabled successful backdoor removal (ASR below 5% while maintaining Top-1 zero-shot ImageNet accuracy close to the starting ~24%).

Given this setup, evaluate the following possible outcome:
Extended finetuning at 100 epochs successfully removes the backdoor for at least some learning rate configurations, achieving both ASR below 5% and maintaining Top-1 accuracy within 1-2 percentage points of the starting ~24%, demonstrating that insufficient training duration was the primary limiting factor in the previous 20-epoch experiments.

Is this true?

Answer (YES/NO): NO